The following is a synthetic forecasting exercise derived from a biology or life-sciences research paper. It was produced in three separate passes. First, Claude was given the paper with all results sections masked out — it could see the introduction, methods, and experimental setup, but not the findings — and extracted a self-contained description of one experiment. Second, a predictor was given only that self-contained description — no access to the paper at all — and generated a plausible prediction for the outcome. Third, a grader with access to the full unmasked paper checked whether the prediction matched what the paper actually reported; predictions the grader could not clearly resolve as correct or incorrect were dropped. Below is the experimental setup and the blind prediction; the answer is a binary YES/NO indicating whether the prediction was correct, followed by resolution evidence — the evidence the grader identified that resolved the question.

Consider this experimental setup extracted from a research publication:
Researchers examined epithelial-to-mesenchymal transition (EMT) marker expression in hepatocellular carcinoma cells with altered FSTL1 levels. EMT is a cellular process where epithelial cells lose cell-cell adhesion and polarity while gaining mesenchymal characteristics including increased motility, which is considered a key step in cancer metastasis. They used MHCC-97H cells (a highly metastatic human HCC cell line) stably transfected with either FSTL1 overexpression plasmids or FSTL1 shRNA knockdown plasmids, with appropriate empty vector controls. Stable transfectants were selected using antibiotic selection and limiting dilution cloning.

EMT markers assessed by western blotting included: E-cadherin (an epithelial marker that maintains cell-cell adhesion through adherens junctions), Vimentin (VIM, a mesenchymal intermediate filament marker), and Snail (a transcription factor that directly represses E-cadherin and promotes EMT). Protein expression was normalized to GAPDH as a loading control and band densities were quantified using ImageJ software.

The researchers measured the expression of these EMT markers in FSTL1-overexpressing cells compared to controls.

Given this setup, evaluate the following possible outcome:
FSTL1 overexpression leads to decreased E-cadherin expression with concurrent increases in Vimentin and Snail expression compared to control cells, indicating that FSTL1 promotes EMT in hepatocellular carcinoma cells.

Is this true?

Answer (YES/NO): YES